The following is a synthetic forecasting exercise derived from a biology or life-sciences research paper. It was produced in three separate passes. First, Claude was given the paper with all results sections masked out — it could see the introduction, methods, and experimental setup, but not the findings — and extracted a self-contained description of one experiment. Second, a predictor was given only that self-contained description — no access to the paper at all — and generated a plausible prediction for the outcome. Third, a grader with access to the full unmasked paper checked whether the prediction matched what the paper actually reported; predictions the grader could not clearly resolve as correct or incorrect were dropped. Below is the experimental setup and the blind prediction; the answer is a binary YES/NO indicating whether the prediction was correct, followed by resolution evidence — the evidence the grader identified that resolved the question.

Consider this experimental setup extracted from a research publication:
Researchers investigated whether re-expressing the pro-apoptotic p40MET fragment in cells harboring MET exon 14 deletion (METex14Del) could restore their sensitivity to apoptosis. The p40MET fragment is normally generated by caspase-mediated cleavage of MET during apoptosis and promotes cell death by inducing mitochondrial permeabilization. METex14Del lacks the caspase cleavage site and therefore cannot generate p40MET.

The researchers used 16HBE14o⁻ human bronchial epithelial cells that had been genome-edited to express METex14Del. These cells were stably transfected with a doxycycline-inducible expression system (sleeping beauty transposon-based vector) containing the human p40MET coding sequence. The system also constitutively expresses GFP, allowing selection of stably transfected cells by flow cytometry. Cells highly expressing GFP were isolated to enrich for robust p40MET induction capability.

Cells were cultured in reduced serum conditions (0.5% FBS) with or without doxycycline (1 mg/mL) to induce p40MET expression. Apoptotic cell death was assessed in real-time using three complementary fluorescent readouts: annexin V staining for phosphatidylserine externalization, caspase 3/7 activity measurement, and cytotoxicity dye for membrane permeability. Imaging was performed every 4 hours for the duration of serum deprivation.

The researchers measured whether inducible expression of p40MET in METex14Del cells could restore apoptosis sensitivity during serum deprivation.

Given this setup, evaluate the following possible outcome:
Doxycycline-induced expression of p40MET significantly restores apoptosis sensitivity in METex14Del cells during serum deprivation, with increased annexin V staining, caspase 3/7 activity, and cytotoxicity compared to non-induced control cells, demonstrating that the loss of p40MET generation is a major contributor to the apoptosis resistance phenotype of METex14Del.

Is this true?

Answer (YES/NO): NO